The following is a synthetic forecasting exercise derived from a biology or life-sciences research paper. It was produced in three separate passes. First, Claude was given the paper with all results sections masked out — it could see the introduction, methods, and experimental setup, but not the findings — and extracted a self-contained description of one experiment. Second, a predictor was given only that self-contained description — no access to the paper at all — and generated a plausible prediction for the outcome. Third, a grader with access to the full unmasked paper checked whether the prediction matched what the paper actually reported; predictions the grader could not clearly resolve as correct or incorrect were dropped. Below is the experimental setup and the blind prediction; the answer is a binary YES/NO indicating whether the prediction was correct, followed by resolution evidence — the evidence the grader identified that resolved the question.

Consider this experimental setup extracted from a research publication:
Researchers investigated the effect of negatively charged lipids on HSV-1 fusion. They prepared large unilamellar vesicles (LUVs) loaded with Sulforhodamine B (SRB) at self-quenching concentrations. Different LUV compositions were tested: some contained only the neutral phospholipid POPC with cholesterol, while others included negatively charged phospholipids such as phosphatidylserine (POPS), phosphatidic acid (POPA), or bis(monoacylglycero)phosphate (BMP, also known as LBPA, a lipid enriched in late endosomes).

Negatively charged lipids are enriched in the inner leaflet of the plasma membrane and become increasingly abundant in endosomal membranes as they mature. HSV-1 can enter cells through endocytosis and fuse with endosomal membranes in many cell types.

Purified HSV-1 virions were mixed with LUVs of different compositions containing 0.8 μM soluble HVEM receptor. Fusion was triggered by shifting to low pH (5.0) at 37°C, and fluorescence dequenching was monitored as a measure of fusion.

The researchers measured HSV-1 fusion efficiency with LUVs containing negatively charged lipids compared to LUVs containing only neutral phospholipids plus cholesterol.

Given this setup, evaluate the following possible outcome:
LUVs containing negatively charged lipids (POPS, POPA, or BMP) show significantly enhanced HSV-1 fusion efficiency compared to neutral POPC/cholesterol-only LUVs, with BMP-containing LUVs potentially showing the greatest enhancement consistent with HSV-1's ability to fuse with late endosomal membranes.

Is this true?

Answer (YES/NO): YES